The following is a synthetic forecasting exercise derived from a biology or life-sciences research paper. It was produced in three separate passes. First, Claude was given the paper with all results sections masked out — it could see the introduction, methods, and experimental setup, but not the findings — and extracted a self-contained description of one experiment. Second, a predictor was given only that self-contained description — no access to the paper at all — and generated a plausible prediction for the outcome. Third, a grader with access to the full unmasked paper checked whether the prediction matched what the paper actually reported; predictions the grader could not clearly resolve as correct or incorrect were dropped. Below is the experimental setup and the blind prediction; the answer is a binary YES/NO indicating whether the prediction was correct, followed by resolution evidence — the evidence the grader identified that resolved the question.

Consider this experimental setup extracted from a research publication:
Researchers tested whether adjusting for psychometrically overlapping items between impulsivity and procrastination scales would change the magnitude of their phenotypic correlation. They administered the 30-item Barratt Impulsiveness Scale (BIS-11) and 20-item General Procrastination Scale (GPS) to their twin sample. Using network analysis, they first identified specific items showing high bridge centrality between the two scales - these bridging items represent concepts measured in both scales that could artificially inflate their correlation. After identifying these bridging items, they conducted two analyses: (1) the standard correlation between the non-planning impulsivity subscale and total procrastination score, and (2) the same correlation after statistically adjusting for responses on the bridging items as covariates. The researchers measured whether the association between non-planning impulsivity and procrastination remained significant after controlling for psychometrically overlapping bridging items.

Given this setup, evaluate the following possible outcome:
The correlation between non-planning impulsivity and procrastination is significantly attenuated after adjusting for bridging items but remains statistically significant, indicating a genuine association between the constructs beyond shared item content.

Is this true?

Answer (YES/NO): NO